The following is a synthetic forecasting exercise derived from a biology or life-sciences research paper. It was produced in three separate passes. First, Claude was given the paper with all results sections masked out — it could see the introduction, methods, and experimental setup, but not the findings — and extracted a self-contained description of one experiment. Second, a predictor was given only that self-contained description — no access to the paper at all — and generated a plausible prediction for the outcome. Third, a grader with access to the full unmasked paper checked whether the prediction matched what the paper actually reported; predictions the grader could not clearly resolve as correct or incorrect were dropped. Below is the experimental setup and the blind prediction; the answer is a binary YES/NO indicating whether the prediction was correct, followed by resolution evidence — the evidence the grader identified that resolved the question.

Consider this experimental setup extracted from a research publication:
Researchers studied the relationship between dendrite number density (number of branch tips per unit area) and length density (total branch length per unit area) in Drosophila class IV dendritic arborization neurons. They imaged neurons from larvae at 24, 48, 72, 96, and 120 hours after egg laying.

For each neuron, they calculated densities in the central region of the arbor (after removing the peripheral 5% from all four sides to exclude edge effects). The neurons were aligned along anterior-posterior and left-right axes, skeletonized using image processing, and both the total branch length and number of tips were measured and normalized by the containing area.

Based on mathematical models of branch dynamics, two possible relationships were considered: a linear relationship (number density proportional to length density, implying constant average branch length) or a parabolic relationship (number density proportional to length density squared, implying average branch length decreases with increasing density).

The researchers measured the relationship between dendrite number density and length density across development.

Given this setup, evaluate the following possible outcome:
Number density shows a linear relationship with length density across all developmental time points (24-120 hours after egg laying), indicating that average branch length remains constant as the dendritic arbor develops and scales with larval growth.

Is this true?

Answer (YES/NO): NO